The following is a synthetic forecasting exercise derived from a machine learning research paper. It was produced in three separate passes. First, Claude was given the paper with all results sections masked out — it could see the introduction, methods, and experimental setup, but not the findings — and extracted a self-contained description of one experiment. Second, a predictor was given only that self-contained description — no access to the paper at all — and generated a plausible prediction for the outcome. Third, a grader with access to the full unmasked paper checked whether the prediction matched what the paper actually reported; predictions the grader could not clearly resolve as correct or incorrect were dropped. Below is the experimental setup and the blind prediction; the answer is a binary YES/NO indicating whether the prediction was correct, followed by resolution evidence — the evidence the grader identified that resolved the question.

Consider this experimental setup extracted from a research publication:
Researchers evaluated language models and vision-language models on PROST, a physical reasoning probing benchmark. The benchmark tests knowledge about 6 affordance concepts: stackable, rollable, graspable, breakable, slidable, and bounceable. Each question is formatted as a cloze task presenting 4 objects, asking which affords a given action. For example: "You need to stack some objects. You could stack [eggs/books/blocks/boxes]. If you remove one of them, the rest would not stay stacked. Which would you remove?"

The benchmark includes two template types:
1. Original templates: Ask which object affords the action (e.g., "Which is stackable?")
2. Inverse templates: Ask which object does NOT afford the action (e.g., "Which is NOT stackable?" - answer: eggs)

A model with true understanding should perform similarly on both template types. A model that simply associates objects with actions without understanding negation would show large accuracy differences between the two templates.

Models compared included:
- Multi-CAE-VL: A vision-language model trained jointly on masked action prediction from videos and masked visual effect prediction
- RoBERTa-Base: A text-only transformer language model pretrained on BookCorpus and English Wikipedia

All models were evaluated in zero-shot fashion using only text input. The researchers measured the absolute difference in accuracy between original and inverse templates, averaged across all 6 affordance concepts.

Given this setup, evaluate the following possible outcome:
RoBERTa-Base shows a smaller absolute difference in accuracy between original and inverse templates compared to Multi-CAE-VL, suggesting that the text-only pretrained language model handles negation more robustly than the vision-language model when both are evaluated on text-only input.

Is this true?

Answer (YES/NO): YES